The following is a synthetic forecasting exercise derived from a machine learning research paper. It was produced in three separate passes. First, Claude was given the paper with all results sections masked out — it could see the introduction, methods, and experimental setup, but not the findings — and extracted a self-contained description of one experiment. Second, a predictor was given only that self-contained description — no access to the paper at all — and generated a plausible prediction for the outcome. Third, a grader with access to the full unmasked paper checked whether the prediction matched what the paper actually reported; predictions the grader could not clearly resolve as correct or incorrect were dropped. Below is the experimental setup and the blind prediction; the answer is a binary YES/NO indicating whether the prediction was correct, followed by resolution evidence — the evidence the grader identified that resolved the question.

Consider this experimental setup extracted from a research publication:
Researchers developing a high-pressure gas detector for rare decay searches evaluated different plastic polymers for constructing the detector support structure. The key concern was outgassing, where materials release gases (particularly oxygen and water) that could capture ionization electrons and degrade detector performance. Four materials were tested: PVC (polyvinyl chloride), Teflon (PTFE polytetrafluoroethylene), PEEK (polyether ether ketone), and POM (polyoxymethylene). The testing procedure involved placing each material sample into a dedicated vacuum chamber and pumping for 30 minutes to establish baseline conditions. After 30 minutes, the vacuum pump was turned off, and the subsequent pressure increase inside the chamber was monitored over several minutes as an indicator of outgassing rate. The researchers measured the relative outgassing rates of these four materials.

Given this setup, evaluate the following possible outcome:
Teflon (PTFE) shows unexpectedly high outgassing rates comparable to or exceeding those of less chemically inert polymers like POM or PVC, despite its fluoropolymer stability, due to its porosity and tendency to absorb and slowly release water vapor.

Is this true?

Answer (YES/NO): NO